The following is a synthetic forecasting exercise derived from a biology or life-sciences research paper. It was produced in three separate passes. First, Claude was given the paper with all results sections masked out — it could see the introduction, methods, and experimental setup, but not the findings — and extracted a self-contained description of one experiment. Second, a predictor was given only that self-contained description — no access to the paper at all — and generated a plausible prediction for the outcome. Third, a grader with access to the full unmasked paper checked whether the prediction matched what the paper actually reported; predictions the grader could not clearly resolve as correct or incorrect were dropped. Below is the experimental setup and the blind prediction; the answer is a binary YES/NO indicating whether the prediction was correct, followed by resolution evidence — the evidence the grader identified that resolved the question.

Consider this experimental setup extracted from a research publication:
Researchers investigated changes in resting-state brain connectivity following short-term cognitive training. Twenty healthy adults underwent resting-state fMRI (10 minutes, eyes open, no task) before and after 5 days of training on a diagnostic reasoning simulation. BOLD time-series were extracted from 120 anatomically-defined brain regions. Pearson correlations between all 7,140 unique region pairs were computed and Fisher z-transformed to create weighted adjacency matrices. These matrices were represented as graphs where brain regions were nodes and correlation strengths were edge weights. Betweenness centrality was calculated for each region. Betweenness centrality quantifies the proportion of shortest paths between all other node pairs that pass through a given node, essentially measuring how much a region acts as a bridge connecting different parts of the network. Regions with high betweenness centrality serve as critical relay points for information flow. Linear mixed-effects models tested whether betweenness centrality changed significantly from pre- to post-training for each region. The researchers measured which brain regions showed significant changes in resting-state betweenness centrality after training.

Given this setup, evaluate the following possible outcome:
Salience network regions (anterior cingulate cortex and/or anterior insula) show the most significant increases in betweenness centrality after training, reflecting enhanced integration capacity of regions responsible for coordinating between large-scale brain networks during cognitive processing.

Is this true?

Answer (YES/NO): NO